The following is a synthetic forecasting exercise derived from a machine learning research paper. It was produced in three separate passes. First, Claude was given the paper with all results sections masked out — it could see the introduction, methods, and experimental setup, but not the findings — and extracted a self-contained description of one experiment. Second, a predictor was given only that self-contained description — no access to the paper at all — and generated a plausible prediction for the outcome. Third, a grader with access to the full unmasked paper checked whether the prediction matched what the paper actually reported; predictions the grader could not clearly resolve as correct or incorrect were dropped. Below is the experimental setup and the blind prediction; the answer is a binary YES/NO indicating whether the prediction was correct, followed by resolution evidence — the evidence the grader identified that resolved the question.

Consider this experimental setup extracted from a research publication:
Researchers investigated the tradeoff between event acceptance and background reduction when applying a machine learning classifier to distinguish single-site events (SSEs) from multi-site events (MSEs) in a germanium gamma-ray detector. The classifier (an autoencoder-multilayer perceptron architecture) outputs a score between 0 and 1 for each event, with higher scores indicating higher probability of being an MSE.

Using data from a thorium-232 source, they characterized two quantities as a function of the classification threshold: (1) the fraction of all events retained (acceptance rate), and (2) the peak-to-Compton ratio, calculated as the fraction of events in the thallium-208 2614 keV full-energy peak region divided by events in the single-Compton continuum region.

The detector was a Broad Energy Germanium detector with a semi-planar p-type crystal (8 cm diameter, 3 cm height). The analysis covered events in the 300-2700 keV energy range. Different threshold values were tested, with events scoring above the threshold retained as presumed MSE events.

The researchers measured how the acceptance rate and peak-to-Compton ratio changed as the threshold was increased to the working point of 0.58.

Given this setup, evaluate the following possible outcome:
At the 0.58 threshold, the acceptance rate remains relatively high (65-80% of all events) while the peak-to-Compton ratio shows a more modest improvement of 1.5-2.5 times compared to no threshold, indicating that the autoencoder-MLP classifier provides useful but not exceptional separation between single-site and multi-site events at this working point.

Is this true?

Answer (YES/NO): NO